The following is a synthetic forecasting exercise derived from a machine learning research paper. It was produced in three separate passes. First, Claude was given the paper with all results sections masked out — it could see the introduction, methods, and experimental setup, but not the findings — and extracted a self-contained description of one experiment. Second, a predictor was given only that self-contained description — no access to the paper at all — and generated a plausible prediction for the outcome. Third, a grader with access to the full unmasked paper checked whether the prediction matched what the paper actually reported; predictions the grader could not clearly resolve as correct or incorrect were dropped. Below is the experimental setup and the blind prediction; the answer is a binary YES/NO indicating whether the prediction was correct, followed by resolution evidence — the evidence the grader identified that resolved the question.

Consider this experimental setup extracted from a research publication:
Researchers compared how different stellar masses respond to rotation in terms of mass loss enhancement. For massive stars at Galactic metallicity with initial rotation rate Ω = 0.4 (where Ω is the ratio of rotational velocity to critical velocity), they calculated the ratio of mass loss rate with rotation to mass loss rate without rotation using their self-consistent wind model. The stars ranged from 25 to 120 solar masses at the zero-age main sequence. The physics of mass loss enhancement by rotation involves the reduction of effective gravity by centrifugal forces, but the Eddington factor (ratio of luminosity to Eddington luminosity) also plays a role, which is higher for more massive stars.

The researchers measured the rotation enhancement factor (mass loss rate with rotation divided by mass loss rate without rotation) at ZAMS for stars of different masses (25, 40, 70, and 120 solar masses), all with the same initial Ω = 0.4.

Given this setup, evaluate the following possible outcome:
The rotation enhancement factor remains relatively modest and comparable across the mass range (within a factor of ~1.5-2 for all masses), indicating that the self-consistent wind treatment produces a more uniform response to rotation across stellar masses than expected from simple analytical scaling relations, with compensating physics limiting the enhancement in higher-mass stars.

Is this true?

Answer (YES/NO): NO